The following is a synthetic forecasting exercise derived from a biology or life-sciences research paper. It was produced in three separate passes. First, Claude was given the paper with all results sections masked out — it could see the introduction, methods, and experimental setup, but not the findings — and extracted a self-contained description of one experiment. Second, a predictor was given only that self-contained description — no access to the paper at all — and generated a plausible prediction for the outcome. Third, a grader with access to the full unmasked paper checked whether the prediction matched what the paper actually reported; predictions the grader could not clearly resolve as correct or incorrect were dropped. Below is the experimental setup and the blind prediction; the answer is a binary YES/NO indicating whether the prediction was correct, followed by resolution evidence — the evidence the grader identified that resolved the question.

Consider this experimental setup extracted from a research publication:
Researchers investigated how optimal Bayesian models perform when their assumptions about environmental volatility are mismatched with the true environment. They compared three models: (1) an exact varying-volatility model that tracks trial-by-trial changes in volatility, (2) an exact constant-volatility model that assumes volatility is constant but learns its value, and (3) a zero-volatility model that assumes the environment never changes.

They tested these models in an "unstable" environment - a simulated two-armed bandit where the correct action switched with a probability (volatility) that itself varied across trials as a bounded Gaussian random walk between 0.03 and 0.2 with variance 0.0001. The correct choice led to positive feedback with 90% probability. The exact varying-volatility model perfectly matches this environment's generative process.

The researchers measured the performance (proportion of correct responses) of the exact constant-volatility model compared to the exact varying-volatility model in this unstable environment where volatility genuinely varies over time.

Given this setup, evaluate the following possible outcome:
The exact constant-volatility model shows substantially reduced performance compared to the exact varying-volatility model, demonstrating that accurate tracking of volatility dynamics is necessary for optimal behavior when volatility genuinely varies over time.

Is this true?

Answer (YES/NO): NO